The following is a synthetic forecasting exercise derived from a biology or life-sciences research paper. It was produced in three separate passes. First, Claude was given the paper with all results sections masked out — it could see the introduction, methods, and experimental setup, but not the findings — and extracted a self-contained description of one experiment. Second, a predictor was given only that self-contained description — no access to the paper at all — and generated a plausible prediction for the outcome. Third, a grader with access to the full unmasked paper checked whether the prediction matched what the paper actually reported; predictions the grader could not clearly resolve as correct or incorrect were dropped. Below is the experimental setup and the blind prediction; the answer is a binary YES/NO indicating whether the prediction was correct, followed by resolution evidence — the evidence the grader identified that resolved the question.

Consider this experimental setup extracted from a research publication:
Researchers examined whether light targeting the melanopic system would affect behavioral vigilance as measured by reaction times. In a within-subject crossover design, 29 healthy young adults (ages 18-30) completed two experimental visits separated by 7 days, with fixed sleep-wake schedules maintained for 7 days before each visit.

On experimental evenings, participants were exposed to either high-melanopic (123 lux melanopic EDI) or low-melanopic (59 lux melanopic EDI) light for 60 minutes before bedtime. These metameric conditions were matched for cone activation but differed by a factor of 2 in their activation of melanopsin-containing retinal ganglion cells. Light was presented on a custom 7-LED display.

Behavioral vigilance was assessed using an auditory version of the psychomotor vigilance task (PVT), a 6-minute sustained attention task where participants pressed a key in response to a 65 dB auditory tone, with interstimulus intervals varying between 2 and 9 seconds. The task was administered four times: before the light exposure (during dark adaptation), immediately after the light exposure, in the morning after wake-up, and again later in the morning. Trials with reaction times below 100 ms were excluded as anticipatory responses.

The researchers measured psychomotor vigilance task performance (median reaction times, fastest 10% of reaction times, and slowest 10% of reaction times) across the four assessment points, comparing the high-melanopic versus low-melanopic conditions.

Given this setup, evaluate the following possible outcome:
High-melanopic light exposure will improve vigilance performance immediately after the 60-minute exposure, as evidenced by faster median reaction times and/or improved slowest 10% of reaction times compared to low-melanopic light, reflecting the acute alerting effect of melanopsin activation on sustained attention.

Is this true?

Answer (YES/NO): NO